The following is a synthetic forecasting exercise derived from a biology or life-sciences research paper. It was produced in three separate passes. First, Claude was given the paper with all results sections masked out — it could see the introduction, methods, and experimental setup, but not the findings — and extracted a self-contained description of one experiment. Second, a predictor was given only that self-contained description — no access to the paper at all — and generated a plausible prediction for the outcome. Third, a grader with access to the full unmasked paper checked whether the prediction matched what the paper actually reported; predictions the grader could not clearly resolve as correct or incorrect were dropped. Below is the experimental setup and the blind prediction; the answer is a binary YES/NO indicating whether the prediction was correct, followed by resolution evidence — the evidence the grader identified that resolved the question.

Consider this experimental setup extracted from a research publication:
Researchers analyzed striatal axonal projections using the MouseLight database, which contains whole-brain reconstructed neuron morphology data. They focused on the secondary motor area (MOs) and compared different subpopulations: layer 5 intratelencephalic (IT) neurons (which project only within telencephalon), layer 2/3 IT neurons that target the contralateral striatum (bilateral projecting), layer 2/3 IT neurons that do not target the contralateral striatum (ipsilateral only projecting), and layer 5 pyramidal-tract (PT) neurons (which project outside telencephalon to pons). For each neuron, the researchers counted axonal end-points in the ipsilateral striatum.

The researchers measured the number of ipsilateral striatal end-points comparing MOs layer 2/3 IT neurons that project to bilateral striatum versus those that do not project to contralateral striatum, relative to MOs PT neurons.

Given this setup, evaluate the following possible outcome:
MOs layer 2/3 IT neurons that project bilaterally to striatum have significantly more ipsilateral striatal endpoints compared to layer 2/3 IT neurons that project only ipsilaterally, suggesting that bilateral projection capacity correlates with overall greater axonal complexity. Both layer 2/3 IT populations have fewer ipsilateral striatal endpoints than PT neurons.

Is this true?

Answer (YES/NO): NO